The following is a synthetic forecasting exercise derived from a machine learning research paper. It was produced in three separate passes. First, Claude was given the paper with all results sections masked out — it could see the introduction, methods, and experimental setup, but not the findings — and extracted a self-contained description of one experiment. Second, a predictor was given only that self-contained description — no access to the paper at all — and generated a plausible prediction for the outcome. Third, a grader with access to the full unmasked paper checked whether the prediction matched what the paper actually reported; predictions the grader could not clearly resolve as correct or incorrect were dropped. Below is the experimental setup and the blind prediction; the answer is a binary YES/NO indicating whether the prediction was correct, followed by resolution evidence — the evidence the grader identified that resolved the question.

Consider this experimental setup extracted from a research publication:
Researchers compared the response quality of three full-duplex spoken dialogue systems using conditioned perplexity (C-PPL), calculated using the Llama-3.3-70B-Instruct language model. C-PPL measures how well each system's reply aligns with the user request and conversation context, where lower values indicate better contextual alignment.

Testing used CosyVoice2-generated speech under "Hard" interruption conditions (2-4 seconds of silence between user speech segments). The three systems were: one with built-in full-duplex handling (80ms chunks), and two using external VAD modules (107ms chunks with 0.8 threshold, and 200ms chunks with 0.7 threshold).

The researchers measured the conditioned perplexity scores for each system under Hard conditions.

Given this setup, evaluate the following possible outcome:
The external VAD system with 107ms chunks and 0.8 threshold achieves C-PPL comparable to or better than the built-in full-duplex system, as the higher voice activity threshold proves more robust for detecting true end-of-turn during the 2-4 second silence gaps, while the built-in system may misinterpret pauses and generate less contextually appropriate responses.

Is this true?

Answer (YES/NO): NO